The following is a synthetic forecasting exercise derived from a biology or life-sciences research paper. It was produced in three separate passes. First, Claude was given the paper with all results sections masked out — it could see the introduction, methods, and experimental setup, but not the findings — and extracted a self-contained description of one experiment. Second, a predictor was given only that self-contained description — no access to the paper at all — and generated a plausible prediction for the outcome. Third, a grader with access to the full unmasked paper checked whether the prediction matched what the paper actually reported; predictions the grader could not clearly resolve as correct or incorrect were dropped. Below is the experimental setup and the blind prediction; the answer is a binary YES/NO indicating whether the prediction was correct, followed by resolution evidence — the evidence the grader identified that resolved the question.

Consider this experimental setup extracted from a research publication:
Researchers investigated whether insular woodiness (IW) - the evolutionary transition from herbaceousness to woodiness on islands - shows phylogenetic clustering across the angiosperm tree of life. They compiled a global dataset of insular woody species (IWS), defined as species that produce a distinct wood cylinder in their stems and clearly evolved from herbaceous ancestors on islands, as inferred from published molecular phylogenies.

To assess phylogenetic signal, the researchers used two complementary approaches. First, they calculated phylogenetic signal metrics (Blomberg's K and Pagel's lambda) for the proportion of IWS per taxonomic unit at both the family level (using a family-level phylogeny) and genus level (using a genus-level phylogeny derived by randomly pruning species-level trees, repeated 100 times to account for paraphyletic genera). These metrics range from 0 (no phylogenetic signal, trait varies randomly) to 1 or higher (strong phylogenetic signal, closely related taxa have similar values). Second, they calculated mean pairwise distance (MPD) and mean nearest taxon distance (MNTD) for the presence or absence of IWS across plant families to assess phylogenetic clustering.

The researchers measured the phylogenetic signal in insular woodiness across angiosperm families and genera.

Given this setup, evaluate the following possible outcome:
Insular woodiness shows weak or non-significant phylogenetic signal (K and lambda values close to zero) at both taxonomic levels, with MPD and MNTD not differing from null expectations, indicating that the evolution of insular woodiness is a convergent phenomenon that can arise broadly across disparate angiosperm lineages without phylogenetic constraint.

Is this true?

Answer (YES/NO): NO